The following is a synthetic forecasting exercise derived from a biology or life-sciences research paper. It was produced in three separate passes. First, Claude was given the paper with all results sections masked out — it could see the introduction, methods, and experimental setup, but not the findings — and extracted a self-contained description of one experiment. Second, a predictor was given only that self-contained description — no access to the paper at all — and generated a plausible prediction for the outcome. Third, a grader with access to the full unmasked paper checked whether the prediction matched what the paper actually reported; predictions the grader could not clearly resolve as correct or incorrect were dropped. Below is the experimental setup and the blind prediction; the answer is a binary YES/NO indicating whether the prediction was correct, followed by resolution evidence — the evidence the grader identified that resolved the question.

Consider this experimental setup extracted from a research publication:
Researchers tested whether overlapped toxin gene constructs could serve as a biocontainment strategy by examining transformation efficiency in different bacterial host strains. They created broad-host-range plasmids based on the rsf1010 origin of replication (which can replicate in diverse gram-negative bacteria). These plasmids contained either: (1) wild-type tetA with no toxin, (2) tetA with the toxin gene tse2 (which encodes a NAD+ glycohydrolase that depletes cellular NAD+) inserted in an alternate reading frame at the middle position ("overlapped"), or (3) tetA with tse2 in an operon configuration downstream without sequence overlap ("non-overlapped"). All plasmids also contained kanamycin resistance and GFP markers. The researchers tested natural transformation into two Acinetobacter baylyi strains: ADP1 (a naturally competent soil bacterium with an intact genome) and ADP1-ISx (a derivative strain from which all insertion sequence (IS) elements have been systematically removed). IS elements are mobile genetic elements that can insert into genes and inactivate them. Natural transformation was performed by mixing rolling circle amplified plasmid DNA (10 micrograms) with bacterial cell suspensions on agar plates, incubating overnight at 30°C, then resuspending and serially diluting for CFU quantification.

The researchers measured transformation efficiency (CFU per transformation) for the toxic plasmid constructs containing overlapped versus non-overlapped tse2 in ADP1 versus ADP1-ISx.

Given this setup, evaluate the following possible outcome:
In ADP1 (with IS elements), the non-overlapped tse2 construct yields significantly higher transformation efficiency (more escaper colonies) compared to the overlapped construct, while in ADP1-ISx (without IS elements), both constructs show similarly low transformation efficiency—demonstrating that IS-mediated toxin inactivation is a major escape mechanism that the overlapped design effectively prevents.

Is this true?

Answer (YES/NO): NO